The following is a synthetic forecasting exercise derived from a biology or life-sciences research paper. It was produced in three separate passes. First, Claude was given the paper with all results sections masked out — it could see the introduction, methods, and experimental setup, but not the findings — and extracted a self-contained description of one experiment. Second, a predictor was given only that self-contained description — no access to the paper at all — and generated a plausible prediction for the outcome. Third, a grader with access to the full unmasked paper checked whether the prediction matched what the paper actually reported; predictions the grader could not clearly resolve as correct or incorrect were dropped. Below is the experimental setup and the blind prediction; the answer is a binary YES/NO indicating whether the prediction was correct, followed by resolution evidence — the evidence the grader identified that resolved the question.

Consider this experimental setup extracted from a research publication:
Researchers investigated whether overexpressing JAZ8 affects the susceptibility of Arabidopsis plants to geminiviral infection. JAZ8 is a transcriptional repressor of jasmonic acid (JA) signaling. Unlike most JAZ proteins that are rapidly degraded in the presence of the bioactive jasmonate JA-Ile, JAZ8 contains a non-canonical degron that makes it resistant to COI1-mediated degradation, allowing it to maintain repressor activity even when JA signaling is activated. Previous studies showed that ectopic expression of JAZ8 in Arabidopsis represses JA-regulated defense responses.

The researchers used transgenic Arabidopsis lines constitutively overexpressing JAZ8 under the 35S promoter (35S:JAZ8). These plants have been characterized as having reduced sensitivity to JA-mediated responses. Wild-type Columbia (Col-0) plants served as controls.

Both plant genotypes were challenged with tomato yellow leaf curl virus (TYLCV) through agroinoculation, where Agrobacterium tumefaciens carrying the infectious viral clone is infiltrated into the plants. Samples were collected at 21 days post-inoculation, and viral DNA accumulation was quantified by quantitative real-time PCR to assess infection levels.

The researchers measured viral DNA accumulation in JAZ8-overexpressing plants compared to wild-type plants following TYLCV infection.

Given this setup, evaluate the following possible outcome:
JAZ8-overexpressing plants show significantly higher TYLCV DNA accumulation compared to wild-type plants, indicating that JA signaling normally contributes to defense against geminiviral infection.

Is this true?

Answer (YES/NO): NO